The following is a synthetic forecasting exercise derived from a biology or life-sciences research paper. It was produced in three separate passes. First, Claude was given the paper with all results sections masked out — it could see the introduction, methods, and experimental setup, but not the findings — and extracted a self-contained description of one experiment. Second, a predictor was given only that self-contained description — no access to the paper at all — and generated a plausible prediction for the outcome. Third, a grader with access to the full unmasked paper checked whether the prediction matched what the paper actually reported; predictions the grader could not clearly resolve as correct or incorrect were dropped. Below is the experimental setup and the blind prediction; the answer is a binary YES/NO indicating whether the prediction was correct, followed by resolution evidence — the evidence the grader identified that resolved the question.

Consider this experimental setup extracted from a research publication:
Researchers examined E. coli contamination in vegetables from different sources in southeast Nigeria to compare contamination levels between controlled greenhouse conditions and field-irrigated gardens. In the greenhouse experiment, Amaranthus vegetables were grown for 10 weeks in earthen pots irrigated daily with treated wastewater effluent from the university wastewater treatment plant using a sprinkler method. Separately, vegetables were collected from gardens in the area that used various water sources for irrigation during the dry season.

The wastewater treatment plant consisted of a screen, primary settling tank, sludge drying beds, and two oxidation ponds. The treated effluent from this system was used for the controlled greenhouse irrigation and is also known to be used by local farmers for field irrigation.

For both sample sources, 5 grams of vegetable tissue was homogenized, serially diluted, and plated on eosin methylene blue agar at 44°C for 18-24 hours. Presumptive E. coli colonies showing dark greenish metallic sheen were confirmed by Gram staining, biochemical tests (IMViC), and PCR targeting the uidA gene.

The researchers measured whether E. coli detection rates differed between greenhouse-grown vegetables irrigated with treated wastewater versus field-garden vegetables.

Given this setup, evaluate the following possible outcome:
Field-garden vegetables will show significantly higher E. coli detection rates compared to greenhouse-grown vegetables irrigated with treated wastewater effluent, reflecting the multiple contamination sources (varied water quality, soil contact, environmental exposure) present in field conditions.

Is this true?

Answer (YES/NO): NO